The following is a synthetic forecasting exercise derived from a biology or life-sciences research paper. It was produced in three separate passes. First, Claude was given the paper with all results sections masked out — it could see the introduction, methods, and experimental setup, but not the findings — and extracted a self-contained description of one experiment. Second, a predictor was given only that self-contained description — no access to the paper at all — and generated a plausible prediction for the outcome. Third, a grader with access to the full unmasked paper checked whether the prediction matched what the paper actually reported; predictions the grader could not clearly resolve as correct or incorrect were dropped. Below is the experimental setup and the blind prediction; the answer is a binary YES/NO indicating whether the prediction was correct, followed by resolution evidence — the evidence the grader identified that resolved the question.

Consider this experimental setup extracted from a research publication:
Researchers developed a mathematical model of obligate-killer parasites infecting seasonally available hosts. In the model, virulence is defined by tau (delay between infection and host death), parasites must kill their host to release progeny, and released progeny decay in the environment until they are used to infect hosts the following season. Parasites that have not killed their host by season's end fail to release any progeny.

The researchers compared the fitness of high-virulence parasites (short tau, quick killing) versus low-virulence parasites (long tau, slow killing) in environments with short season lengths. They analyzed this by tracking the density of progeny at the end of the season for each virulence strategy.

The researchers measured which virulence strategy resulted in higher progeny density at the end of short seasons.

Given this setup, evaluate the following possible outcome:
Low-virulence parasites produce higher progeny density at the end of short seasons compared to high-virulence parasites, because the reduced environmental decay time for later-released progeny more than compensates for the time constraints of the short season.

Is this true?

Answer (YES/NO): NO